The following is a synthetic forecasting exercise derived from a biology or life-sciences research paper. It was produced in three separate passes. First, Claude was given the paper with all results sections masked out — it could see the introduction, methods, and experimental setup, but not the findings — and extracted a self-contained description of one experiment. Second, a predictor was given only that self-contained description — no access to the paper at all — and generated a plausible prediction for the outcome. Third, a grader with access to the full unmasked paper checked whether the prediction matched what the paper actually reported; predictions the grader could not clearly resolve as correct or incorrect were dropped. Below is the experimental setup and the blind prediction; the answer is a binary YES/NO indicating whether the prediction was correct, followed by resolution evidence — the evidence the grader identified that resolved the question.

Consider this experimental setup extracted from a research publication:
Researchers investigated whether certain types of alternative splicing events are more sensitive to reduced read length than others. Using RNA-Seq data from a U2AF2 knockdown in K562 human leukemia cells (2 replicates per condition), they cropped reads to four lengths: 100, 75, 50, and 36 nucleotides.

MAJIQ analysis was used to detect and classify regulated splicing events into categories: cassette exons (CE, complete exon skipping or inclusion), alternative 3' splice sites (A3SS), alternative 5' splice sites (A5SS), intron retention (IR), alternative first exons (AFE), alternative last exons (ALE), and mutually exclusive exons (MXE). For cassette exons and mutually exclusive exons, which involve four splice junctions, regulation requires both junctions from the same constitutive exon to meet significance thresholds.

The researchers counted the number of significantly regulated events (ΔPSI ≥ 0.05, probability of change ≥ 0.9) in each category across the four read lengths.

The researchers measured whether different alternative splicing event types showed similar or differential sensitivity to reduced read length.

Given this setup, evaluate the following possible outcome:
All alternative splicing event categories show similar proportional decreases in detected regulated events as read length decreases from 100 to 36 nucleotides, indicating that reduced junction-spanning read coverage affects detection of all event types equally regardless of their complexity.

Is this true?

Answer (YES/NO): NO